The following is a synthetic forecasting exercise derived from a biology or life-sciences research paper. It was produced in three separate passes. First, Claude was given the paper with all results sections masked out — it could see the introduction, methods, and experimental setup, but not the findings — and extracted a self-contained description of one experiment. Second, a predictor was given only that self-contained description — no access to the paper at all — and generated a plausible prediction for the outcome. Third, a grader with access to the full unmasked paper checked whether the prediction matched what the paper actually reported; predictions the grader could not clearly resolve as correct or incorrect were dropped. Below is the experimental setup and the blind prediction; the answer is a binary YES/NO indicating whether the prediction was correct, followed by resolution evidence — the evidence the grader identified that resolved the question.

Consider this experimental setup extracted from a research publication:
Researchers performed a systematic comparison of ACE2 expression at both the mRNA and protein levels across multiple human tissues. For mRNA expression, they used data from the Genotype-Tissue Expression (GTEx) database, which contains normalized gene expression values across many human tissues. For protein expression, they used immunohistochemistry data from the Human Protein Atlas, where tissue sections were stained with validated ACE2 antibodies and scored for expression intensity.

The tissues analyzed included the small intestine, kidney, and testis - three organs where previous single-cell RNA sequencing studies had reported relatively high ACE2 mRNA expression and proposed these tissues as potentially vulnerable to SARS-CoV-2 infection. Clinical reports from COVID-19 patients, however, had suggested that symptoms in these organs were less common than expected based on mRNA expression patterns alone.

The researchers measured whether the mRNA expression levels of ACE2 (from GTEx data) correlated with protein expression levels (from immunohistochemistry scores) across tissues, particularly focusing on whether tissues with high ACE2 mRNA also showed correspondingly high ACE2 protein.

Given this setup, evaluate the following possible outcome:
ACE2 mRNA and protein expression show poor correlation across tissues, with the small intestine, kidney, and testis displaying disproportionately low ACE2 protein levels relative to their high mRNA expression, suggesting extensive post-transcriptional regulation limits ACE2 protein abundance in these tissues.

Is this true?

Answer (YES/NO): NO